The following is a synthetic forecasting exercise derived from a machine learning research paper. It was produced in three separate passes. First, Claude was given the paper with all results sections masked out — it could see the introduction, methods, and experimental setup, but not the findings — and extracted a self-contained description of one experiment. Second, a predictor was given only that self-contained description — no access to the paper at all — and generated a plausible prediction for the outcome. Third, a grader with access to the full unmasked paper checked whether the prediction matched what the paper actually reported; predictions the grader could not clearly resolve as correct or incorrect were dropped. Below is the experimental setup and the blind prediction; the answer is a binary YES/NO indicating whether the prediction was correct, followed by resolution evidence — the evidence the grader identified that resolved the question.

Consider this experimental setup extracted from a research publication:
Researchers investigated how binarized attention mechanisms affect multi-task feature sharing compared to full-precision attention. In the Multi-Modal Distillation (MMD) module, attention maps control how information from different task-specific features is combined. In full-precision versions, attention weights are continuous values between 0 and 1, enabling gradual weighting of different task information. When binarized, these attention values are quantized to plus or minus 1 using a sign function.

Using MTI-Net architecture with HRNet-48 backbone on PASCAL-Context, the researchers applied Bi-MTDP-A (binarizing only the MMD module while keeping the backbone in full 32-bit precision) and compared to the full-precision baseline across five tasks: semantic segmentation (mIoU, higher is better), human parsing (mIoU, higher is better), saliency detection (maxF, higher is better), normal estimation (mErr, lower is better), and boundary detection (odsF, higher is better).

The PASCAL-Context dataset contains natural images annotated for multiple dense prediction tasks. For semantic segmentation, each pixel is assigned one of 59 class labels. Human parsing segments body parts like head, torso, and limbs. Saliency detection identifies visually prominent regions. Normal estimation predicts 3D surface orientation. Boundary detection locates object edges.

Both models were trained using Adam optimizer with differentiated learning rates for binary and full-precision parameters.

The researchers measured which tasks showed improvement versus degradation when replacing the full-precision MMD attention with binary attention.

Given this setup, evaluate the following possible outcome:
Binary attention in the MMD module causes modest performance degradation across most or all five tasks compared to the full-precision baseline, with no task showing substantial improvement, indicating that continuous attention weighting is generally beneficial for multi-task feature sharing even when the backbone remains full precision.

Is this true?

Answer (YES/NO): NO